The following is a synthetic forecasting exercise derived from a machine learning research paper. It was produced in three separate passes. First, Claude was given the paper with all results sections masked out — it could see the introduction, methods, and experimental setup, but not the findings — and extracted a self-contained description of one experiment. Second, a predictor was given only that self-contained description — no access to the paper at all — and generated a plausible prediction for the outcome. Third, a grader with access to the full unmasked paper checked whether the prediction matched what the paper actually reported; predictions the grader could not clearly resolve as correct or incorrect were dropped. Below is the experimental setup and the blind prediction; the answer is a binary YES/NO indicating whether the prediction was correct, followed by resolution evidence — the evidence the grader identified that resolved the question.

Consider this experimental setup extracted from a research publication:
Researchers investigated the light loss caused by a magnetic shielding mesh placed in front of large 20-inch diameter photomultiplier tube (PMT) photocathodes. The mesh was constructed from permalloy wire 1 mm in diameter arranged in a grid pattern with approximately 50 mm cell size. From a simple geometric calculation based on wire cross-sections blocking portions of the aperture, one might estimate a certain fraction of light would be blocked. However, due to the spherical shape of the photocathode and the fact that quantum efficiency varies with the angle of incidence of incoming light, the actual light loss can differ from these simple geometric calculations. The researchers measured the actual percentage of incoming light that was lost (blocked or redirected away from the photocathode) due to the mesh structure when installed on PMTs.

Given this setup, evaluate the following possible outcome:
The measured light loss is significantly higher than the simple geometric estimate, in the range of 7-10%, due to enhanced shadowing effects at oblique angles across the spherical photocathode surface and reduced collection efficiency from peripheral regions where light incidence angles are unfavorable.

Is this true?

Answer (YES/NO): NO